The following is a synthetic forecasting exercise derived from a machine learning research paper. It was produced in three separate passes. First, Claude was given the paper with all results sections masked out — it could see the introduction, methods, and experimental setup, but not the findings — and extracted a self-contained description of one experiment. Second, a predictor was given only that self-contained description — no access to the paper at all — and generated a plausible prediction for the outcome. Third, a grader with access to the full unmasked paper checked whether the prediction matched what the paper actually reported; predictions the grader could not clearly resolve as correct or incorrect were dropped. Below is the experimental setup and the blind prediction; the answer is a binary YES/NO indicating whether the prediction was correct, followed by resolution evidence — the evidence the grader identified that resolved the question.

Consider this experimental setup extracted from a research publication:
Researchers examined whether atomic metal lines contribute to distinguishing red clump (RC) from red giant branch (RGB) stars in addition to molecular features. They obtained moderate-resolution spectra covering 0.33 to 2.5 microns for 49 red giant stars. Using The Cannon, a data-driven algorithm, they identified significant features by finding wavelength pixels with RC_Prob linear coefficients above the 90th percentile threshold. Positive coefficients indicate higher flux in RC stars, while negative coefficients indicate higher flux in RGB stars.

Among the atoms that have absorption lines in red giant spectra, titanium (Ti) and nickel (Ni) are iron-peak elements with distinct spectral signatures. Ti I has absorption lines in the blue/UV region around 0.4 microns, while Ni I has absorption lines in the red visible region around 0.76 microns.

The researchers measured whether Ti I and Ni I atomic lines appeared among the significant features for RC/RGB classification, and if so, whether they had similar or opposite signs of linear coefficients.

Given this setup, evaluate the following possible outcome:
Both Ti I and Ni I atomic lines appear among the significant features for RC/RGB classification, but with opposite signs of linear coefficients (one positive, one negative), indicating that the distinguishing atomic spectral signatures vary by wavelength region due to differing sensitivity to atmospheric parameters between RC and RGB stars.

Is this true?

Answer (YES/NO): YES